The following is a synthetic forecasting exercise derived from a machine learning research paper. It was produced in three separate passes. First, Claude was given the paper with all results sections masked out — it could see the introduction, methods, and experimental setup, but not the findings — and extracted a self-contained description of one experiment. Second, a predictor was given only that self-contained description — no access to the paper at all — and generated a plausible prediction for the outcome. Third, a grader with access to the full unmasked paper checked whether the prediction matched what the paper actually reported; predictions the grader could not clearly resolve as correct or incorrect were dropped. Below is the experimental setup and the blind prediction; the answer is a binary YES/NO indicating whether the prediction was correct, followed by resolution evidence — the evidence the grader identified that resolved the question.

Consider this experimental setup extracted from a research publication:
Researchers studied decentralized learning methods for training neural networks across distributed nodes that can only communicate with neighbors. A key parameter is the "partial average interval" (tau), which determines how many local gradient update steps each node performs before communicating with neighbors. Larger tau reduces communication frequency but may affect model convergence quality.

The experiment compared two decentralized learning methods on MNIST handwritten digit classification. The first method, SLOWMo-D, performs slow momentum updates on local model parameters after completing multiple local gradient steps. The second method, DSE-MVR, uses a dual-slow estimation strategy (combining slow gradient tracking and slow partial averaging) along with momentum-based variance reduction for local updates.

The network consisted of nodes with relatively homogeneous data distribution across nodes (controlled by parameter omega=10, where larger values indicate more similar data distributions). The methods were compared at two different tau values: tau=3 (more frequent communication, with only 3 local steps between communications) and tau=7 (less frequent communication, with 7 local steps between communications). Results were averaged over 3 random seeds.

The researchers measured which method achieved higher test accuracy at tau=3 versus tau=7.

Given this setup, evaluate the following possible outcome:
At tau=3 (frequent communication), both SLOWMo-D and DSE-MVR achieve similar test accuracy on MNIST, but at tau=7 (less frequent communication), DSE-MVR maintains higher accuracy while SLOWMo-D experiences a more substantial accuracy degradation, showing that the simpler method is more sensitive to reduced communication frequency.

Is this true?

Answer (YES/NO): NO